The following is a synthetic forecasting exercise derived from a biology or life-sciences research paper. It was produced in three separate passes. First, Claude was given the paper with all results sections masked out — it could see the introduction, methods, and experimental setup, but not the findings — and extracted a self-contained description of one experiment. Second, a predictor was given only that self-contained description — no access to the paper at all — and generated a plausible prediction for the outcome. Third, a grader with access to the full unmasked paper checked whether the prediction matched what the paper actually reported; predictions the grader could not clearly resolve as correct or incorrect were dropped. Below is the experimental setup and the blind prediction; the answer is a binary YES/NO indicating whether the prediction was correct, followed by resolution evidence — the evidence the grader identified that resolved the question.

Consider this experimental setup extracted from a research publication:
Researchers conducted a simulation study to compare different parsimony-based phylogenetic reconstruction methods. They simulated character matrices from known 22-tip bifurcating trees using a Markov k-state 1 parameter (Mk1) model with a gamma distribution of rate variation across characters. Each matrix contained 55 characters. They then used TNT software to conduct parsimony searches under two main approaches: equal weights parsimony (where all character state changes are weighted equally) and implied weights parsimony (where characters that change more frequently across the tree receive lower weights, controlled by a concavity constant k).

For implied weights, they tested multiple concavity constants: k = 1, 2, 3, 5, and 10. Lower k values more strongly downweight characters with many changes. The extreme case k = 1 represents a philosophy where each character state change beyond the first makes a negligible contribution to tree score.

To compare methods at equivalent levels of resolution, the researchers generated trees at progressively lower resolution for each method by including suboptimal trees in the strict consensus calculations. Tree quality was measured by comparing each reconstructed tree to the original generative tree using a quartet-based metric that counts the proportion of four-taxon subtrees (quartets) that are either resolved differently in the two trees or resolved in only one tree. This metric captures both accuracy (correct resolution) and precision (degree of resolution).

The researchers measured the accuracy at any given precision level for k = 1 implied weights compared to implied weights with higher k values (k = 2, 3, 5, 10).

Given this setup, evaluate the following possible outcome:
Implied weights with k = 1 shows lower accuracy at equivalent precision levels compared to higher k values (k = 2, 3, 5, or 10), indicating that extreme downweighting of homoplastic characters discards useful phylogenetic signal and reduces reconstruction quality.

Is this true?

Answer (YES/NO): YES